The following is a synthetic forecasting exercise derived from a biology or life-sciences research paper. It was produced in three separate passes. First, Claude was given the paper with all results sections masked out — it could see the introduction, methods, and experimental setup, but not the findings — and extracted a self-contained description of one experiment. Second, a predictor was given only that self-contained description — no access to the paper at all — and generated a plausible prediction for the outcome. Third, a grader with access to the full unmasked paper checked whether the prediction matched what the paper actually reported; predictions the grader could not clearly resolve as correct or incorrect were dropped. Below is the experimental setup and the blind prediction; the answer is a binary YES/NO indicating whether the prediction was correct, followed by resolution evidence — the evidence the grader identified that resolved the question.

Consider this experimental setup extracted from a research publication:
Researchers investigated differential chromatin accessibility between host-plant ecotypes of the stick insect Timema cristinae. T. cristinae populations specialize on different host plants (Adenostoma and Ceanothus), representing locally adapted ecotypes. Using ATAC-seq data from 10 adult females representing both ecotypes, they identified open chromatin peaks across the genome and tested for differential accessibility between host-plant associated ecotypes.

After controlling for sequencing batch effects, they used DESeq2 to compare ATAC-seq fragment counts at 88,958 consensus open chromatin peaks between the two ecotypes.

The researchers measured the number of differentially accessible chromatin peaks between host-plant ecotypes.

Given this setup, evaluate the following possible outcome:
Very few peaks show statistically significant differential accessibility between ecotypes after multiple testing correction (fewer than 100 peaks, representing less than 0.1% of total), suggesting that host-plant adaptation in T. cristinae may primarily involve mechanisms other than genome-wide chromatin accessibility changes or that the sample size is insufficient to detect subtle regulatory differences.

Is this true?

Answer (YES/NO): YES